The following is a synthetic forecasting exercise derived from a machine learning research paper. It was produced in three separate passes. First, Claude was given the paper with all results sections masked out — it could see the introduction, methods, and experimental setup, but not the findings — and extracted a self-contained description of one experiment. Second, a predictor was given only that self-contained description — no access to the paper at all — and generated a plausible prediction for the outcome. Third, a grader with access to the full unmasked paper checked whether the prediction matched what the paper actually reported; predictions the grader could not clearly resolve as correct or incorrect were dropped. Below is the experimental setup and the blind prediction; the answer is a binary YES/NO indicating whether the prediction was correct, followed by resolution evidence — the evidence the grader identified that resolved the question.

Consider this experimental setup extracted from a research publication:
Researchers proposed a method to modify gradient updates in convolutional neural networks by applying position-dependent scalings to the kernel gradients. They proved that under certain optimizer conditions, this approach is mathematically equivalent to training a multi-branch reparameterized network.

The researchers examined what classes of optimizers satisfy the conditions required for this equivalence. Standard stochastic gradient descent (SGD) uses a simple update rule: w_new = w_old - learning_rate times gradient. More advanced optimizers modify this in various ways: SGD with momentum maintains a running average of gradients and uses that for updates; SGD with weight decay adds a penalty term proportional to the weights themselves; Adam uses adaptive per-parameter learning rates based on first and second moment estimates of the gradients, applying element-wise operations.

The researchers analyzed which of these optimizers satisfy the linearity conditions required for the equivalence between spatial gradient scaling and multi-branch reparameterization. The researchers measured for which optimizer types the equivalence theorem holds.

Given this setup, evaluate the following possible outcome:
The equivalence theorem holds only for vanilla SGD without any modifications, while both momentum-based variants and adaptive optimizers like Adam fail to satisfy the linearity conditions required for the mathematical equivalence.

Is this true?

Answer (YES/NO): NO